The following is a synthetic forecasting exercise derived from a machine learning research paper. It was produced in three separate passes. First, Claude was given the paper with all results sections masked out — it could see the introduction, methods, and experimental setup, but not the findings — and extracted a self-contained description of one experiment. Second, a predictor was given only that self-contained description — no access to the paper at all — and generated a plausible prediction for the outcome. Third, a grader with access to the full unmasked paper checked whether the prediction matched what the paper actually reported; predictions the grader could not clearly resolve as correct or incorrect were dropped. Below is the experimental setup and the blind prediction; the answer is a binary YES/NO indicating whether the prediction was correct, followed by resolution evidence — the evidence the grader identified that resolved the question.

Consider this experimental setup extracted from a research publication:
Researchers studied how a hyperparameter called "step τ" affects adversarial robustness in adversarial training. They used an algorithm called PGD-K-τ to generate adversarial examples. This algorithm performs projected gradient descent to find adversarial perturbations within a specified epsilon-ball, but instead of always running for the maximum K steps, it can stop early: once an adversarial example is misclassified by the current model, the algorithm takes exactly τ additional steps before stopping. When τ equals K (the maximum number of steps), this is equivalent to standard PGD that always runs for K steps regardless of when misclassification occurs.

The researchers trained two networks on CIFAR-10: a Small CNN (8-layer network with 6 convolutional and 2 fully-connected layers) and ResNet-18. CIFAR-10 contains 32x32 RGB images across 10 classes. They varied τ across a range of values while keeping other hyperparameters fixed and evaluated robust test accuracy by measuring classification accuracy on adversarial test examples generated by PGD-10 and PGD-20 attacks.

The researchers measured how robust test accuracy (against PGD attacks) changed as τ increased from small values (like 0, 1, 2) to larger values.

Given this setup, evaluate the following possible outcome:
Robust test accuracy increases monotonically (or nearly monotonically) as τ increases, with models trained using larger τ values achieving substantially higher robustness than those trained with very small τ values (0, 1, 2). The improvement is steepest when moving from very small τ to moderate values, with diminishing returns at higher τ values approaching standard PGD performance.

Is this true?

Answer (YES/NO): NO